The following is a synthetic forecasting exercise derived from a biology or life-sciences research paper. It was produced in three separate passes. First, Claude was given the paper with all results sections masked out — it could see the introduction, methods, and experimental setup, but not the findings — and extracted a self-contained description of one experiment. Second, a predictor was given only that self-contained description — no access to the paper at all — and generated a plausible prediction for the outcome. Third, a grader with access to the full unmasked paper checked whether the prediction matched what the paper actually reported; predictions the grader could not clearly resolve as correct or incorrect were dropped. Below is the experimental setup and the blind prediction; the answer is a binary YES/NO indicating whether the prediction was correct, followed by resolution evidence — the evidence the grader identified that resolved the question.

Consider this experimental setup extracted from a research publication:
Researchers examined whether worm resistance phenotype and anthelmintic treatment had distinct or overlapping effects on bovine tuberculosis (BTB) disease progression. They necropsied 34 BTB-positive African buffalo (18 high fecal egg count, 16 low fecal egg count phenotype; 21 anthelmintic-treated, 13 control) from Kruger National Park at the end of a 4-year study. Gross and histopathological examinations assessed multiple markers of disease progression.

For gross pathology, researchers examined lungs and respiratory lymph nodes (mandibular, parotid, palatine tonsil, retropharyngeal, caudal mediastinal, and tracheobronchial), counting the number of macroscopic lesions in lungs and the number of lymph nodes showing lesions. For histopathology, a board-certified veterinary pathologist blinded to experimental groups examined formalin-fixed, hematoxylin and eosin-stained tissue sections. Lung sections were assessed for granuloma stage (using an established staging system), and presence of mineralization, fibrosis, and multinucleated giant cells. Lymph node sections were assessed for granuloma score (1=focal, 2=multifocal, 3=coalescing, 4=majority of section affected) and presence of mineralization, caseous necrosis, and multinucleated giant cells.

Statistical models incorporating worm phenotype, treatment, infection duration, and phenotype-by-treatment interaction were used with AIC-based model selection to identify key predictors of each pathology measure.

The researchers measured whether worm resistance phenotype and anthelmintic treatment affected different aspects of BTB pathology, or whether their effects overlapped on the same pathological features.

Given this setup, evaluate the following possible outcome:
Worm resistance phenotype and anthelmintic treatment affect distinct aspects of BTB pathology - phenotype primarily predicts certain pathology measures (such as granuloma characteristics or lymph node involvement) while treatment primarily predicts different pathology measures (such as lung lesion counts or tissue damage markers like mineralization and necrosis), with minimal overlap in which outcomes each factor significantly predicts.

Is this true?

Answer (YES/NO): NO